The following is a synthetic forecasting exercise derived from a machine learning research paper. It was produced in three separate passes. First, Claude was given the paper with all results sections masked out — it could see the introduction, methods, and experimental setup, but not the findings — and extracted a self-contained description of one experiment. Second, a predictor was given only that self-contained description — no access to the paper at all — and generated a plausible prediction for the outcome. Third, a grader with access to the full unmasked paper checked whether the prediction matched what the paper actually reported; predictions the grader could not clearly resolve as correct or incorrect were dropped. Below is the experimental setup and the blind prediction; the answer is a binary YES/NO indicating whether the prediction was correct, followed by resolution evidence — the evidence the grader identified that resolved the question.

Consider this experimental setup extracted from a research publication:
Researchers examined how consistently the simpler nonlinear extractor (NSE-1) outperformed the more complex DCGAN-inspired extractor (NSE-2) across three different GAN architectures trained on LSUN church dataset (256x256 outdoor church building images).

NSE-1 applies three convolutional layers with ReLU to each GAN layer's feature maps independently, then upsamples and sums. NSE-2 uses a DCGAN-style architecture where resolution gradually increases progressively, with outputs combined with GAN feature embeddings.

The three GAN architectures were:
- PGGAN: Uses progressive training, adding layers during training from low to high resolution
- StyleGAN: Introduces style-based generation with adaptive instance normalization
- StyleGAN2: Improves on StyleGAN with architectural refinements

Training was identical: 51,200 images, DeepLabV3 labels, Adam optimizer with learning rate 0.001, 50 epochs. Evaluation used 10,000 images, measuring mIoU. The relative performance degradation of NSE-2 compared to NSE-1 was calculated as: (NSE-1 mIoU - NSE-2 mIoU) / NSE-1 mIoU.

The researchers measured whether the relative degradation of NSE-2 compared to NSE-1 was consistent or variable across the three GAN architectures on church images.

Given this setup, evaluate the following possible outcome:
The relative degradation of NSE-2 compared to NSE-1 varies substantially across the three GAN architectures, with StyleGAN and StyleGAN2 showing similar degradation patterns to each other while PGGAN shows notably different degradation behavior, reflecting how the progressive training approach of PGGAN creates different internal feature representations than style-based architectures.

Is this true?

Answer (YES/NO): YES